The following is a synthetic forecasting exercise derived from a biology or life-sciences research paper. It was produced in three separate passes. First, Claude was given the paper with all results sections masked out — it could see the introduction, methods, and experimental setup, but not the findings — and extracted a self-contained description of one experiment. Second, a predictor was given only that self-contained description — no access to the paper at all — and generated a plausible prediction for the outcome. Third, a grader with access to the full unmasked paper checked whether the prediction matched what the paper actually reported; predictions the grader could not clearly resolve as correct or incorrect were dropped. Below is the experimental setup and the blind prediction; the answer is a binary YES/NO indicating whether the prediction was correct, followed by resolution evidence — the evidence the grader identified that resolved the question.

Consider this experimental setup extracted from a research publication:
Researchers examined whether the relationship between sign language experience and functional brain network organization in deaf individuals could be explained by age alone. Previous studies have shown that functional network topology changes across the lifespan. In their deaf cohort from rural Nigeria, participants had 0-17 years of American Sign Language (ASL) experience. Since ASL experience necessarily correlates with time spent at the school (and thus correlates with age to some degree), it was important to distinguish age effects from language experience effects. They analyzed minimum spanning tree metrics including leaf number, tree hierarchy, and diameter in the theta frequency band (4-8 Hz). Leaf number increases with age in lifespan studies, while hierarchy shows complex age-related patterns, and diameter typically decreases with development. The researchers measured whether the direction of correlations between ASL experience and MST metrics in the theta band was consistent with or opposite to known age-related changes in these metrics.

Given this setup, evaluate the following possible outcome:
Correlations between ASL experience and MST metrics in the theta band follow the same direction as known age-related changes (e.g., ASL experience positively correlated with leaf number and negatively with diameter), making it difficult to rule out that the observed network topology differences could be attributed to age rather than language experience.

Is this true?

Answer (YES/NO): NO